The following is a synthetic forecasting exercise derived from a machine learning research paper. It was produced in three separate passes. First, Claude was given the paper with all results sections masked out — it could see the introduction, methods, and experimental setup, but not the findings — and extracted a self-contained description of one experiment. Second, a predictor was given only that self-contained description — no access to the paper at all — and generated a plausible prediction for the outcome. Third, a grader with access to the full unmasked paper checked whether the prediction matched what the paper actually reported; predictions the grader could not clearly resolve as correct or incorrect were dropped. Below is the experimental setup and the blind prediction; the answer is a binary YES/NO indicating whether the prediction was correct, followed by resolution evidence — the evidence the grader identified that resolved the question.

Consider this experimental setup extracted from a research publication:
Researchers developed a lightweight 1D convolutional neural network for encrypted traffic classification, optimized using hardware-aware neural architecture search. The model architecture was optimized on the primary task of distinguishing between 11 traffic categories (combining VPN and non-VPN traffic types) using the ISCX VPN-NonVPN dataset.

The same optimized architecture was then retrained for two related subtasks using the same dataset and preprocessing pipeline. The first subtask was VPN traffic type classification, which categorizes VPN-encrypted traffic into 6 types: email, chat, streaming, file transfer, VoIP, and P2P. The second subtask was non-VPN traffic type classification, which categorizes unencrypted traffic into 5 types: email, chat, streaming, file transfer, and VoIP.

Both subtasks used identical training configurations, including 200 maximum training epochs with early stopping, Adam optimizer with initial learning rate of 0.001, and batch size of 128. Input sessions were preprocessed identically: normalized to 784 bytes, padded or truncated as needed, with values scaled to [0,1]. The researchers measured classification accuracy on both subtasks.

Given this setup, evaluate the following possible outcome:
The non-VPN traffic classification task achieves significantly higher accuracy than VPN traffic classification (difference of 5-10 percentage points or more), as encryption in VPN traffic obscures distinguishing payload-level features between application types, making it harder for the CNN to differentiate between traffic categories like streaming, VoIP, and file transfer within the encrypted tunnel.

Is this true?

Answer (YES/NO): NO